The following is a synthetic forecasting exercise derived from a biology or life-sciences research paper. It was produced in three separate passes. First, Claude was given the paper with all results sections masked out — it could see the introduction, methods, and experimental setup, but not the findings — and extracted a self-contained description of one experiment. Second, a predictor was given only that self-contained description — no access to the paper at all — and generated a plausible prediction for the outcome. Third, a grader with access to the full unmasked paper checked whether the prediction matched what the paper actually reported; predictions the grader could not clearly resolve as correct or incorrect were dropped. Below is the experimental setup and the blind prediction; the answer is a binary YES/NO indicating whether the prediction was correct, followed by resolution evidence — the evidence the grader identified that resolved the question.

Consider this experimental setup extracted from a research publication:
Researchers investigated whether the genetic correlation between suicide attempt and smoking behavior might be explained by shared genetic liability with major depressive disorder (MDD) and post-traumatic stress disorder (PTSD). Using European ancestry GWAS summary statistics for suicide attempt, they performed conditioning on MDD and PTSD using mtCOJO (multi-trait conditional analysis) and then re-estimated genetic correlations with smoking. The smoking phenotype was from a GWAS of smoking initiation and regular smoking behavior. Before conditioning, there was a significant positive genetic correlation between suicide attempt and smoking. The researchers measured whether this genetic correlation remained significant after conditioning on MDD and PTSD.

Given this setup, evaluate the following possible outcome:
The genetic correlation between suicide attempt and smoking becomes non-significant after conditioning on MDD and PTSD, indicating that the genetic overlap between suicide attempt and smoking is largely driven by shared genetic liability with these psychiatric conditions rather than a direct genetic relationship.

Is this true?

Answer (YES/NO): NO